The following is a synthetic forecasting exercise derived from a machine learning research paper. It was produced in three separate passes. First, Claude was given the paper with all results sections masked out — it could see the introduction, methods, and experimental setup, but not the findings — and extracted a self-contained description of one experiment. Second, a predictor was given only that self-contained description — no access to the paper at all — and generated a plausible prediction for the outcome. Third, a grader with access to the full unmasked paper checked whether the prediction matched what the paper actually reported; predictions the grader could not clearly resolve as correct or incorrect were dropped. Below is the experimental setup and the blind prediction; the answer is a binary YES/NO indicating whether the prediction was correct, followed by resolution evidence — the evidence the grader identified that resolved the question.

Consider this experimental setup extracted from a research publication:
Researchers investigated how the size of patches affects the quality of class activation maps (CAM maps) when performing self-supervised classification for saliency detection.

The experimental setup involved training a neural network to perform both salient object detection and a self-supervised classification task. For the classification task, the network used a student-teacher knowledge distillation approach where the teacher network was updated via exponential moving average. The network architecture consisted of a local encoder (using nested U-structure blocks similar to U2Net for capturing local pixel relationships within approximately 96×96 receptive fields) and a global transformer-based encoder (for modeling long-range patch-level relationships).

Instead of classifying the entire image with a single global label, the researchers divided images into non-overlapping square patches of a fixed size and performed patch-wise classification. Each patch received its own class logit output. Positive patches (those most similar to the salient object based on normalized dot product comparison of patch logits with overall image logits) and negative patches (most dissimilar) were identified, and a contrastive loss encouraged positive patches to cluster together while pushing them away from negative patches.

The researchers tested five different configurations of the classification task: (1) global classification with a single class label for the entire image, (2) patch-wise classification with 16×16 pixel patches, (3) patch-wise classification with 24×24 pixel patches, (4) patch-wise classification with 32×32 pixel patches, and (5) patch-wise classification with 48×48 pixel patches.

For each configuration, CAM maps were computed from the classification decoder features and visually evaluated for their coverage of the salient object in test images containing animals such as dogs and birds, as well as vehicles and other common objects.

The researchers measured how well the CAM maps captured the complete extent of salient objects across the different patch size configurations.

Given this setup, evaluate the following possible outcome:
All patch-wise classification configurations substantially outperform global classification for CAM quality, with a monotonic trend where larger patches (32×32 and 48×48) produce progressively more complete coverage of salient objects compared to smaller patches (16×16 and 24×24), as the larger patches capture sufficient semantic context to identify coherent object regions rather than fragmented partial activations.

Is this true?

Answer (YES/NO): NO